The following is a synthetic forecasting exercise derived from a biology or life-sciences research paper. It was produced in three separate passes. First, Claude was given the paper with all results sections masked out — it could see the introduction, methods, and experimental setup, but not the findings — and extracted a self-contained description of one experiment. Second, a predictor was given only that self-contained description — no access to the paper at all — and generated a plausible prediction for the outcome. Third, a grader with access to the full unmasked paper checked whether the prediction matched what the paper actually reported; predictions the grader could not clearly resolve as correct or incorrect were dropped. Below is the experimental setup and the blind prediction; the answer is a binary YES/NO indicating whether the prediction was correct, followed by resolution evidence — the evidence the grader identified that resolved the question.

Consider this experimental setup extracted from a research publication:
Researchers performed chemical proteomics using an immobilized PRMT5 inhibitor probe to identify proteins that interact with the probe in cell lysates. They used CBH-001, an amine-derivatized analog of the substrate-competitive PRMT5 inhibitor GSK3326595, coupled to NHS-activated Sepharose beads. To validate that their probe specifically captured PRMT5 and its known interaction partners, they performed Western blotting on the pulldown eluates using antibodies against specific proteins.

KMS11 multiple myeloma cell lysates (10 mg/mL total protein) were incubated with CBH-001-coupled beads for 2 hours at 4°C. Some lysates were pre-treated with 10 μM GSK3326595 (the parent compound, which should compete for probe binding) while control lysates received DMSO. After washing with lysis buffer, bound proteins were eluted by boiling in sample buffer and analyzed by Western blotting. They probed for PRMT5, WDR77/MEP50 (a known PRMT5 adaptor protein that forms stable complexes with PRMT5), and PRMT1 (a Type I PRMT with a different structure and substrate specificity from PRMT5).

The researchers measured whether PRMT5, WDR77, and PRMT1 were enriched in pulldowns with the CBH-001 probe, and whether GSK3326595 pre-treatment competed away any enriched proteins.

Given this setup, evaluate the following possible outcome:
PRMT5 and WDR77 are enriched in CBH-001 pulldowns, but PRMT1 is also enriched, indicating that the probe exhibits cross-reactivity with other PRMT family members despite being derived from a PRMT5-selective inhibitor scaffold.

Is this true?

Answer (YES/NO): NO